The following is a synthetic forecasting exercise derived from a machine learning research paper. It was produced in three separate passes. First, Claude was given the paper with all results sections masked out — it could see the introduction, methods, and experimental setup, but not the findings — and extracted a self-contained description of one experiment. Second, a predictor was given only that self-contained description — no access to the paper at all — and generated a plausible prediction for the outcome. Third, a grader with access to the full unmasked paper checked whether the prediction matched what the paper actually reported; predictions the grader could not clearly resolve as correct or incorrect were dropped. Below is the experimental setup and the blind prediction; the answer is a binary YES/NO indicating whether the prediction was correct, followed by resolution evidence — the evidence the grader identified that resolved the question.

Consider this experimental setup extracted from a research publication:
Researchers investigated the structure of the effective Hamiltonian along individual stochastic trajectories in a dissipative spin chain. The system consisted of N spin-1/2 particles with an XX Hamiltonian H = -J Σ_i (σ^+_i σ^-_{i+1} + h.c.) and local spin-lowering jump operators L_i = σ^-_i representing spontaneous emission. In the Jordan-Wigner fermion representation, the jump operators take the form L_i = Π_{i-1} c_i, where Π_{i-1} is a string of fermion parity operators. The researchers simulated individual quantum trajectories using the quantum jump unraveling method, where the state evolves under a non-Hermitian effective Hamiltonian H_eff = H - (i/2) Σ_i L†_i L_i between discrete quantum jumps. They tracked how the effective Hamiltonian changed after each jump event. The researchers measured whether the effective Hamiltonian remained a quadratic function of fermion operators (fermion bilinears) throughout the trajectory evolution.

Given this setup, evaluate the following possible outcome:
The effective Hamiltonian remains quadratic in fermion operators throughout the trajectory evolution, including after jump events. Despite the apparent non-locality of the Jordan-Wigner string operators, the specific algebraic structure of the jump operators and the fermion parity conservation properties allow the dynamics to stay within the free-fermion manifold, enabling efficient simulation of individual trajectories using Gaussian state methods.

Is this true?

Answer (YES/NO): YES